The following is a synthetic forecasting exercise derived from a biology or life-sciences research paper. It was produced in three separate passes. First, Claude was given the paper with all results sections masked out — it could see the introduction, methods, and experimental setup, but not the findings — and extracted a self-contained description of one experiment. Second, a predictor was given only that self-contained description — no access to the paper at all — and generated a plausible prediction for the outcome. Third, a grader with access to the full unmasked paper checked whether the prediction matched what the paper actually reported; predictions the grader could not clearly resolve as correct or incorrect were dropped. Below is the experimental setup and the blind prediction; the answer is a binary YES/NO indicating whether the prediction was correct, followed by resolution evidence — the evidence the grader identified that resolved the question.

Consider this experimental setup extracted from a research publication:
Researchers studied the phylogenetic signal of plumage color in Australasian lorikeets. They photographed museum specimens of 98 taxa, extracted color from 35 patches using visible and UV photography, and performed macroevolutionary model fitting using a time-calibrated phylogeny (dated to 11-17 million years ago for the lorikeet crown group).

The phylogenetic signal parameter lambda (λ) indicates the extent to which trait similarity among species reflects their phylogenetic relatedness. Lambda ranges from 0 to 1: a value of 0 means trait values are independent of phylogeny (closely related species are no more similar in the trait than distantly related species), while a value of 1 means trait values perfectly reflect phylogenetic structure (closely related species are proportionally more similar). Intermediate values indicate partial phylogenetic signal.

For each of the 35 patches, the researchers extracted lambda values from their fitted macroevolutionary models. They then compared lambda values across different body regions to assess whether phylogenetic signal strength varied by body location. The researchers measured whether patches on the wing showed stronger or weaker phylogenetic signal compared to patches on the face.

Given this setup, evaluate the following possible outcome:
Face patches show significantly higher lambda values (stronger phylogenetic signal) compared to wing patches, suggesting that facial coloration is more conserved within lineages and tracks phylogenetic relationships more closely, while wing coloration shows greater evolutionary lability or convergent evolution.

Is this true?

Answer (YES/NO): NO